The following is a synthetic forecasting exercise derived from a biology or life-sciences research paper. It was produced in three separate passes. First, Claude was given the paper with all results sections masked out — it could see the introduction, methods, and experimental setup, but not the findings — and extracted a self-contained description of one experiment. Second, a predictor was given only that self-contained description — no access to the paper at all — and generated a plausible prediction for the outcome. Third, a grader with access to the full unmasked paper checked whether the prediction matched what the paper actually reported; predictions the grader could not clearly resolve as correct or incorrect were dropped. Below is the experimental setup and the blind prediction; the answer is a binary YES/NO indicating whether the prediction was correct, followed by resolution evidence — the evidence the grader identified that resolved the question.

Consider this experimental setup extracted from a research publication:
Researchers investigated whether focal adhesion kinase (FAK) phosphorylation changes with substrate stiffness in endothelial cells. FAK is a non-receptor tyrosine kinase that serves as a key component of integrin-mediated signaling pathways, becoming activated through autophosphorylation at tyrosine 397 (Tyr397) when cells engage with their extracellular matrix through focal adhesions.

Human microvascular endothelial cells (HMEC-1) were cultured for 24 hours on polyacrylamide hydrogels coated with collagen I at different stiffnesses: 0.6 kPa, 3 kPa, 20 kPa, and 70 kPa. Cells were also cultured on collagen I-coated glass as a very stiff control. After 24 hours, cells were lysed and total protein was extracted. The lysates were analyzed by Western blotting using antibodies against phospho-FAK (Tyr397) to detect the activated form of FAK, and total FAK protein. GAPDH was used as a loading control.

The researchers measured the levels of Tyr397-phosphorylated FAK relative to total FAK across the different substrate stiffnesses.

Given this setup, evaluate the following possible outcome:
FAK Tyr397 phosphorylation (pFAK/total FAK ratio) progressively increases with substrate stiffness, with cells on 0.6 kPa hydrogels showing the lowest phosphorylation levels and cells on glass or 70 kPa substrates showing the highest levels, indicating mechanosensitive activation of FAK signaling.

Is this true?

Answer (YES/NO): YES